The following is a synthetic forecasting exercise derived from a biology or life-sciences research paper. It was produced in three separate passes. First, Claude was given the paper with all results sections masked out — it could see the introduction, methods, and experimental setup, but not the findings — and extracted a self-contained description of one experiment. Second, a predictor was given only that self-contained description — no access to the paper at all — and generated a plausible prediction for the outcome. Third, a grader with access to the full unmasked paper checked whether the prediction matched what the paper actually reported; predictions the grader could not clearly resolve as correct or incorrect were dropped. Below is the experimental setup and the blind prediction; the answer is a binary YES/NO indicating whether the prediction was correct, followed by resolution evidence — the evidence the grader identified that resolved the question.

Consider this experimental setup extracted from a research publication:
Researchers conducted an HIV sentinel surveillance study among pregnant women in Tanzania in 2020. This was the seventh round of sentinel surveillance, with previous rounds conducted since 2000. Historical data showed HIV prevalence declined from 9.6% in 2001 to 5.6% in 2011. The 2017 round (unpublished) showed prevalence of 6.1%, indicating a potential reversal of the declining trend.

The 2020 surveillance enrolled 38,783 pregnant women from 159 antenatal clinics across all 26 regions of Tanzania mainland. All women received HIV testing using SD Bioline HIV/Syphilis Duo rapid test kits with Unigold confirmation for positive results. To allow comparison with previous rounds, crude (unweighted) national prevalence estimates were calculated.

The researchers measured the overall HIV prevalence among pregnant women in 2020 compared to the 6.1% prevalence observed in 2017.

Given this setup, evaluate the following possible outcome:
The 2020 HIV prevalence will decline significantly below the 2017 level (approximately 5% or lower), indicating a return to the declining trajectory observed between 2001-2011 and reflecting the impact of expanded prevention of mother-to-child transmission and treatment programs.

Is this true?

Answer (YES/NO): NO